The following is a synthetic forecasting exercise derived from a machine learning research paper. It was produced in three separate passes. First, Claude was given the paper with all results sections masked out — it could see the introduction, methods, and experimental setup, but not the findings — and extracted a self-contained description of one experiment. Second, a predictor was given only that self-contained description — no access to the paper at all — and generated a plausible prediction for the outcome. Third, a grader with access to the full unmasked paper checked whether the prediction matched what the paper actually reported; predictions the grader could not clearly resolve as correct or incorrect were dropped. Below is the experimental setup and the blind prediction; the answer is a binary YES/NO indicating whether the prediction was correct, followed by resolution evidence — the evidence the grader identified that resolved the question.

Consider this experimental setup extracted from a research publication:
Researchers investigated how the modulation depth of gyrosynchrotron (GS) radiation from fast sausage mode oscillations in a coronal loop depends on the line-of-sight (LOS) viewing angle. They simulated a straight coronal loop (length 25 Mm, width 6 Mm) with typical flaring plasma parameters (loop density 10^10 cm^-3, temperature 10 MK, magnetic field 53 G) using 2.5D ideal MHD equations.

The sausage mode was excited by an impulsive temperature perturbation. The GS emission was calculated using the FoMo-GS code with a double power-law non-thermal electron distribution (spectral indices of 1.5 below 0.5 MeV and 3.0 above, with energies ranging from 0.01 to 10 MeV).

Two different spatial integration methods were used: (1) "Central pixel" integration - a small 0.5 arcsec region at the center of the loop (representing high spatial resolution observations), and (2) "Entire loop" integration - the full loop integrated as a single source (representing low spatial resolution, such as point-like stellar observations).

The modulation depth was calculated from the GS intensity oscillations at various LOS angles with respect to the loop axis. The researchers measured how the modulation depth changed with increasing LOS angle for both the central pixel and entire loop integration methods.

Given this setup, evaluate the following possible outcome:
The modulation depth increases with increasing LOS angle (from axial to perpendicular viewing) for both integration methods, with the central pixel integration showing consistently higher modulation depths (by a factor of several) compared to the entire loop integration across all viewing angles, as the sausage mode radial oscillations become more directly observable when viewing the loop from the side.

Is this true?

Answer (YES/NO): NO